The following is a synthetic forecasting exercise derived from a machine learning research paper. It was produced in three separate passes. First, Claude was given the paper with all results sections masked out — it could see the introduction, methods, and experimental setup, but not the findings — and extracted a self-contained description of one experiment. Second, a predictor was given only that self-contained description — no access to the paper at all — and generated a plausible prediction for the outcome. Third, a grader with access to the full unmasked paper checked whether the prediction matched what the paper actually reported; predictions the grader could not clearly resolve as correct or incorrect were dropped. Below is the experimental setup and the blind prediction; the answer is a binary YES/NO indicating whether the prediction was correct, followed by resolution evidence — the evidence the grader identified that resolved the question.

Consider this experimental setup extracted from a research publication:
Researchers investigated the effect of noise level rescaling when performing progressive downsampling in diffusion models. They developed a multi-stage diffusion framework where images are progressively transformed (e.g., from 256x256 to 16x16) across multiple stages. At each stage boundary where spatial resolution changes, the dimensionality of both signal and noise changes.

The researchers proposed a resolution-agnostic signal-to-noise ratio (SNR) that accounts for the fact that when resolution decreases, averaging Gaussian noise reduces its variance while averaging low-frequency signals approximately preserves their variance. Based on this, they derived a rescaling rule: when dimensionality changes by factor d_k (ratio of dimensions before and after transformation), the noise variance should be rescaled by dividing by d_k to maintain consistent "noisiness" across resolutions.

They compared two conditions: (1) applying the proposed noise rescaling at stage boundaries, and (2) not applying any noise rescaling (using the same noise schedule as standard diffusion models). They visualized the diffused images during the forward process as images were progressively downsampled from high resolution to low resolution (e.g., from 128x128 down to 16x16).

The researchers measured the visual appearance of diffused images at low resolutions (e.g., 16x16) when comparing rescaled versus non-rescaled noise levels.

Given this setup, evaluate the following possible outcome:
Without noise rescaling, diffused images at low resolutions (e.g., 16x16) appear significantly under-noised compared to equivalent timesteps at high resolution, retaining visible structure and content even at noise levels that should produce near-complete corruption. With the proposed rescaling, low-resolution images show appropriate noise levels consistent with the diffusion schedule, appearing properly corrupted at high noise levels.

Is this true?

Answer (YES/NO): NO